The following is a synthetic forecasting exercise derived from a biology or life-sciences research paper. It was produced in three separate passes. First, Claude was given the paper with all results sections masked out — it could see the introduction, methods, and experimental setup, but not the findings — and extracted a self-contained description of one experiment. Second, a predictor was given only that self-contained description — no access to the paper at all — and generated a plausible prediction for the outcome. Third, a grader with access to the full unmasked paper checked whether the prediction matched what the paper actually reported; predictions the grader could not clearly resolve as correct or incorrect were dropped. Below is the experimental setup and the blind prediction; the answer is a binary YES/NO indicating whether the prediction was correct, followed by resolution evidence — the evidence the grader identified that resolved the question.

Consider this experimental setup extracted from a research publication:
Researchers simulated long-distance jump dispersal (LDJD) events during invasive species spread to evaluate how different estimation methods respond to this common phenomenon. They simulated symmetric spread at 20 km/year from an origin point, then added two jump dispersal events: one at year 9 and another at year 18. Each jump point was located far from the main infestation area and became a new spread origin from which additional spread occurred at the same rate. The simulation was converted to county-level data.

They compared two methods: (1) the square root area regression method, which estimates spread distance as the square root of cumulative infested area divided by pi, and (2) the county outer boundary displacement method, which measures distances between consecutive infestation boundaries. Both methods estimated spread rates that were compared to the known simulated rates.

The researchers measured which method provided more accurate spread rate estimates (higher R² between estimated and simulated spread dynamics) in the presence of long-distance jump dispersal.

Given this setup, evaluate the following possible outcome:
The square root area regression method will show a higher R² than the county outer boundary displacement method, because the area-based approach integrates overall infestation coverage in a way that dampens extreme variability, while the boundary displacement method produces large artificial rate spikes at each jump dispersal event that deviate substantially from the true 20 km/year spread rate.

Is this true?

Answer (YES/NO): NO